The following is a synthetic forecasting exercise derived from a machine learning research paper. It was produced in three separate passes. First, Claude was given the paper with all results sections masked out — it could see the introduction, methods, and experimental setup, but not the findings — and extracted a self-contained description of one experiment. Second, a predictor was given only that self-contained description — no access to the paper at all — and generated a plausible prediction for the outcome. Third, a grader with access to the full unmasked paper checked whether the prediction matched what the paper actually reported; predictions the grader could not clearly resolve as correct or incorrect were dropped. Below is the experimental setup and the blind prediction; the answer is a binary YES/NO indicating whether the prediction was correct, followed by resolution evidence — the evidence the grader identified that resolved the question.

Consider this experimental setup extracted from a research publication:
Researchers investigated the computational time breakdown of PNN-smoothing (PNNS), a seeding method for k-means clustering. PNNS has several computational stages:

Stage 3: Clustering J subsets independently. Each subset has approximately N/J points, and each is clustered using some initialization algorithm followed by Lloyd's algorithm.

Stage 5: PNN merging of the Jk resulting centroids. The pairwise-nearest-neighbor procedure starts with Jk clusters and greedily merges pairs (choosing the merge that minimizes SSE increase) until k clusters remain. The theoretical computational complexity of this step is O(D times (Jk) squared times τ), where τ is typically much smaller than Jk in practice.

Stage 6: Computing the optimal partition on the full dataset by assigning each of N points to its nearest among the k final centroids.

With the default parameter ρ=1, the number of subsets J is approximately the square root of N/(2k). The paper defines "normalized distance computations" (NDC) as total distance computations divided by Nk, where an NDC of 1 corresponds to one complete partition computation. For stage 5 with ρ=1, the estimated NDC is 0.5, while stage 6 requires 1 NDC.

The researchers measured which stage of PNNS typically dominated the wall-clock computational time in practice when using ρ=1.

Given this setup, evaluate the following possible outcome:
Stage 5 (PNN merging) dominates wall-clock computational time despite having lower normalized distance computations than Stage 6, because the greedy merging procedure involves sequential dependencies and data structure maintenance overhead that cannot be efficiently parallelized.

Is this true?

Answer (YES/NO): NO